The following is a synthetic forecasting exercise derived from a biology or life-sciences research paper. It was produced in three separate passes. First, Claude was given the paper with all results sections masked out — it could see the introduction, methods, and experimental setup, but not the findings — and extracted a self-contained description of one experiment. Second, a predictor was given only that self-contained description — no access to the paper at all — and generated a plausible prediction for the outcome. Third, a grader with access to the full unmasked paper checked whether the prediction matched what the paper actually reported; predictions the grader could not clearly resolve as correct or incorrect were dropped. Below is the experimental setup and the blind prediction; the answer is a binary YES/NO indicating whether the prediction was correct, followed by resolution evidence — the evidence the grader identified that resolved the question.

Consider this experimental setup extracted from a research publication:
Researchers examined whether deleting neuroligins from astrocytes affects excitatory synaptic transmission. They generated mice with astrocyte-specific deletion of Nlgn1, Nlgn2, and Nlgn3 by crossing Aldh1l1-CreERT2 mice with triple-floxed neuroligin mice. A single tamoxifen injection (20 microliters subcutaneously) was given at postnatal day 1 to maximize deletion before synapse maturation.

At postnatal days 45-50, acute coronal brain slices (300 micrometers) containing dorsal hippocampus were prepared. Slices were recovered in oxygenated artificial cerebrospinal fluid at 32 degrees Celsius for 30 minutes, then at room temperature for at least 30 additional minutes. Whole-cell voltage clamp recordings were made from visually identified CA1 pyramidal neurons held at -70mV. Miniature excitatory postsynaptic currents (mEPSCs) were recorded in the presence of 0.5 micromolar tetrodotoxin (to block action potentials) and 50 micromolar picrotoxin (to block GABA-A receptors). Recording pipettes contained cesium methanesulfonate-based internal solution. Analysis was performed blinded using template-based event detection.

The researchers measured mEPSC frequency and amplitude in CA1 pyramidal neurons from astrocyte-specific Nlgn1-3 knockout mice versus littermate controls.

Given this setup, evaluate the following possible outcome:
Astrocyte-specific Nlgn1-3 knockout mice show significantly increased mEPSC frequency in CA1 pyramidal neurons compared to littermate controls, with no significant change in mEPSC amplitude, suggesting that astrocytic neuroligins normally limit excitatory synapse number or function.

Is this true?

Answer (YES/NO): NO